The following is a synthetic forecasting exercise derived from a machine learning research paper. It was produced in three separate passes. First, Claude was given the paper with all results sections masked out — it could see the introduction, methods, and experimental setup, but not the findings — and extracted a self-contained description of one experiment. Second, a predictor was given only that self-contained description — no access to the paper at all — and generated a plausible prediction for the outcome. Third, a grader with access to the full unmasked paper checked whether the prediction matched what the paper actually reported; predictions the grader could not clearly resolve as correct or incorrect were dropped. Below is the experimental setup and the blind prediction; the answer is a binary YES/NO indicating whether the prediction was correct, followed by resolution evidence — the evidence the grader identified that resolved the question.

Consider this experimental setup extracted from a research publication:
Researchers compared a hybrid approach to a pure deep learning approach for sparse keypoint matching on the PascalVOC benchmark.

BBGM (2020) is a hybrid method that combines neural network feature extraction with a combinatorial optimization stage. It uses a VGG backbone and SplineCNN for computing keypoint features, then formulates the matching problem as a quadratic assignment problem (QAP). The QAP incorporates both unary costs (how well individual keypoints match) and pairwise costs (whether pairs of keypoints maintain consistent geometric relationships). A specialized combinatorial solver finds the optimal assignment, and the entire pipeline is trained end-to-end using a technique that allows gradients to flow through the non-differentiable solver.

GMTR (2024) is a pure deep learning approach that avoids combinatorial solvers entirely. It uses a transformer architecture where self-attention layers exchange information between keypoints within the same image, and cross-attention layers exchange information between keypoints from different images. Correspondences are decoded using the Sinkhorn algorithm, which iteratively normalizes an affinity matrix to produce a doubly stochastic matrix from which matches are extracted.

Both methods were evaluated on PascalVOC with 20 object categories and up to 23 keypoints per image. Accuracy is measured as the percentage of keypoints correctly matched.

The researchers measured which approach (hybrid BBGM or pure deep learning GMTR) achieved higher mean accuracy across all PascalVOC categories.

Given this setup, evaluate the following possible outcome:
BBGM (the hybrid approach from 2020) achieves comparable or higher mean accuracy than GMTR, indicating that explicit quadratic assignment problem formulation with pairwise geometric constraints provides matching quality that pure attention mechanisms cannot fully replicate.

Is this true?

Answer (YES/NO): NO